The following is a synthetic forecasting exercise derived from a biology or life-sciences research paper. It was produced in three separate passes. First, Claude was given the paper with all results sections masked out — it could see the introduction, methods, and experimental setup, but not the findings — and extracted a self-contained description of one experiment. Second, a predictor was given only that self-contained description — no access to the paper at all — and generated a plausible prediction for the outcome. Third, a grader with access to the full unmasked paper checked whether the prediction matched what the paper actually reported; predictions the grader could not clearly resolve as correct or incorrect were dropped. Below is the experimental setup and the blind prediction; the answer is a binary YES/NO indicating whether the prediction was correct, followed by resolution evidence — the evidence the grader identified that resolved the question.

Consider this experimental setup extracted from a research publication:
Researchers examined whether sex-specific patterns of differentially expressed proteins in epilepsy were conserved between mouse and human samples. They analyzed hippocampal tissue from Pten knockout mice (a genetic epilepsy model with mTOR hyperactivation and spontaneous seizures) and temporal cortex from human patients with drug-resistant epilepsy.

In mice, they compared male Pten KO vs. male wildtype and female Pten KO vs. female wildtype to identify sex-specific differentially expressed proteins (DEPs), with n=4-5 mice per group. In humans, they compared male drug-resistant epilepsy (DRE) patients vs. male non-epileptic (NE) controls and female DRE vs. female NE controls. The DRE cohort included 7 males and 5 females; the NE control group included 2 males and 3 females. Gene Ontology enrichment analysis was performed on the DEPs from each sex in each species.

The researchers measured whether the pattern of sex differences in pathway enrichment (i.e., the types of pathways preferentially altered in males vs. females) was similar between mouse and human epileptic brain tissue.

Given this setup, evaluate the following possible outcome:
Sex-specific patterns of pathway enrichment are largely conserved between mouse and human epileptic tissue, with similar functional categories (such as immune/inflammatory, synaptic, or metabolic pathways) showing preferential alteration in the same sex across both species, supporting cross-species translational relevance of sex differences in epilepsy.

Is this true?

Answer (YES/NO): YES